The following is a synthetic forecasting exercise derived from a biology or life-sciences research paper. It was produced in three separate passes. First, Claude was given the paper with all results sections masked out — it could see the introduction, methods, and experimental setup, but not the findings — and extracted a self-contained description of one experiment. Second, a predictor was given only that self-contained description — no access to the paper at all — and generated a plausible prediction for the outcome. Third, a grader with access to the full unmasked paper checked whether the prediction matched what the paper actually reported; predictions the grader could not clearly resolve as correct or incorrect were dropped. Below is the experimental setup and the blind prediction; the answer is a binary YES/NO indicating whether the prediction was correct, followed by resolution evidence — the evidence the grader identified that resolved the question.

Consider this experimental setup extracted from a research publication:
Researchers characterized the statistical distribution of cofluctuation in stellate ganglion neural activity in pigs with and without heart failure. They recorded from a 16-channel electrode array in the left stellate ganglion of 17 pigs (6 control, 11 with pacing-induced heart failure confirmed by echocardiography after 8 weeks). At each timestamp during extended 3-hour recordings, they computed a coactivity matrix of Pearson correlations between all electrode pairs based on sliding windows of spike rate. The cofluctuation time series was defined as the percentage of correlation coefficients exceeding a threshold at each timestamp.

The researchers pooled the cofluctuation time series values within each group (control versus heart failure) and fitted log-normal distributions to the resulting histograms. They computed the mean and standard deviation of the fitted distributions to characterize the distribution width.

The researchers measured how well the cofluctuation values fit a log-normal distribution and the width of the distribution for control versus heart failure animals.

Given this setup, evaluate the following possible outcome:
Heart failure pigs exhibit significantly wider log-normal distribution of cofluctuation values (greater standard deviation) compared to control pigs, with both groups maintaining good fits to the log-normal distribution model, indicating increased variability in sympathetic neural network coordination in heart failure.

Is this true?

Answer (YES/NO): NO